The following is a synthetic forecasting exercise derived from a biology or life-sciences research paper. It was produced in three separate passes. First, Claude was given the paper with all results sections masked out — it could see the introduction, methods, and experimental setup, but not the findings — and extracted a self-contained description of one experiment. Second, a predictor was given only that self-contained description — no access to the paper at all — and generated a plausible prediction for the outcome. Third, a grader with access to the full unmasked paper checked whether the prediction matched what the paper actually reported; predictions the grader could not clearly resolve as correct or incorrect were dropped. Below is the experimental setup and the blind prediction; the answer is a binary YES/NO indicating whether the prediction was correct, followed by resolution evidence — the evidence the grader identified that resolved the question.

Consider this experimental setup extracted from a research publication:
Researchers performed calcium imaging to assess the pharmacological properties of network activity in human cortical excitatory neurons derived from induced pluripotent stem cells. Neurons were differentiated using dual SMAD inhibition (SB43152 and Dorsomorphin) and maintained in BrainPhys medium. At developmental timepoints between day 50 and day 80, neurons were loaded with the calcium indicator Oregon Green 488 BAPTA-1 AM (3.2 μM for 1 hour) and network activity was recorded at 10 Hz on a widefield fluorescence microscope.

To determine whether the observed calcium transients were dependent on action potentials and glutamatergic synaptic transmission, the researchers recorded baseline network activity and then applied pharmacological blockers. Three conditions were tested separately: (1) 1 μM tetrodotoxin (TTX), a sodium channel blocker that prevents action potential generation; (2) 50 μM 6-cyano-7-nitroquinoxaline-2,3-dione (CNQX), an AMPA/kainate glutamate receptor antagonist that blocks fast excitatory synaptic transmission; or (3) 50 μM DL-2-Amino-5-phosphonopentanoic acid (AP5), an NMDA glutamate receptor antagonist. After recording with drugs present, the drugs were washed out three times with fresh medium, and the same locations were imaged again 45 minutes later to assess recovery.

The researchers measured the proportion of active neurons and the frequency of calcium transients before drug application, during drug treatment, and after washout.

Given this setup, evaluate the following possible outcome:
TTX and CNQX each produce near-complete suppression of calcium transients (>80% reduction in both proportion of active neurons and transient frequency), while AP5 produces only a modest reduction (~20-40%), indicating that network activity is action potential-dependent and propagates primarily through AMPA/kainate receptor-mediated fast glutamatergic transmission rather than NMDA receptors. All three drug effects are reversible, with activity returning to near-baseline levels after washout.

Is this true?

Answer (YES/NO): NO